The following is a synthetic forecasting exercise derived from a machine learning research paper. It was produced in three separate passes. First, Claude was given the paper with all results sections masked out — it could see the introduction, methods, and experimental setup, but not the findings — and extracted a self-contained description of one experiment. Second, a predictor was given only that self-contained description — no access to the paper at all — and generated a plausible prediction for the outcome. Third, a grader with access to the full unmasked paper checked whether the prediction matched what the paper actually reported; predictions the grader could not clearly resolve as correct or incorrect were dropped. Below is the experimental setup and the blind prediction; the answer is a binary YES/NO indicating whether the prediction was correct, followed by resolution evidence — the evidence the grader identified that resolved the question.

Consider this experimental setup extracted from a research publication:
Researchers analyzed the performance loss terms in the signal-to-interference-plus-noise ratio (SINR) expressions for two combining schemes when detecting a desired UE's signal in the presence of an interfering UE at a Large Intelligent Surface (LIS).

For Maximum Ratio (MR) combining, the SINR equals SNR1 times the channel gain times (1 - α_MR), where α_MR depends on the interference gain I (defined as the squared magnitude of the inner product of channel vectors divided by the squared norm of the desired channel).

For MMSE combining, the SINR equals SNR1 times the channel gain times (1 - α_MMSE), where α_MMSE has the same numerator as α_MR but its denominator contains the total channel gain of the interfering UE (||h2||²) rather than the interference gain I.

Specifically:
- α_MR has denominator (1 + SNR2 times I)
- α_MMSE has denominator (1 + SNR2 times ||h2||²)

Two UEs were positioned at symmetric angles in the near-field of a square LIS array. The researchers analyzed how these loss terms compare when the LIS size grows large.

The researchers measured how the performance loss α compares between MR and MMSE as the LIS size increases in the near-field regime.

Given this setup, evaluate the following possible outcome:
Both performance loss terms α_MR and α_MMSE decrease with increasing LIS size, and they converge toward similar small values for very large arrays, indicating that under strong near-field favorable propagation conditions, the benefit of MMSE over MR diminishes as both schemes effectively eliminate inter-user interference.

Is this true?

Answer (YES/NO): NO